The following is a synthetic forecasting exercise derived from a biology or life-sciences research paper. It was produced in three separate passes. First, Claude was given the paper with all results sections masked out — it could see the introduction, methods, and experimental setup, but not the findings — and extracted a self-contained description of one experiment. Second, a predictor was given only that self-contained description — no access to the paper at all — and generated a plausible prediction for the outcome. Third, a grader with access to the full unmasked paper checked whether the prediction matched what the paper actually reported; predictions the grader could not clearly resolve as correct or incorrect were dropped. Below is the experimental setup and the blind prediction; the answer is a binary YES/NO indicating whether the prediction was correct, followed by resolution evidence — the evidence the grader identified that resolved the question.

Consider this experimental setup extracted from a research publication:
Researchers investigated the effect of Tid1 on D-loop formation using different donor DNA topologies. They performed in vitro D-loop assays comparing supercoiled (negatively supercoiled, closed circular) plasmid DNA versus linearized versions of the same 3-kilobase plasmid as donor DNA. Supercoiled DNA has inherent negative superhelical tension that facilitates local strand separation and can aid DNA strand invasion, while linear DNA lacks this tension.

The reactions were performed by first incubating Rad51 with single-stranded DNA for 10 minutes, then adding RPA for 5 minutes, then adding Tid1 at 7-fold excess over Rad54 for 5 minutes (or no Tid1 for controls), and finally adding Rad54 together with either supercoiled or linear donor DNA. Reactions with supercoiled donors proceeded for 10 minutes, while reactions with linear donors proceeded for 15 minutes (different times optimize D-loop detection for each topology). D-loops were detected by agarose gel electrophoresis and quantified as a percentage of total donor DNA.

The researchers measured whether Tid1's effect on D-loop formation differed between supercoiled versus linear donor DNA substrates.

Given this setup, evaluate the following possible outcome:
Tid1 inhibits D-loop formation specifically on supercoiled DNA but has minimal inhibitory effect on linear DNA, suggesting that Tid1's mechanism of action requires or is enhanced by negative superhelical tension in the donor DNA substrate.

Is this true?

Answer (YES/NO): NO